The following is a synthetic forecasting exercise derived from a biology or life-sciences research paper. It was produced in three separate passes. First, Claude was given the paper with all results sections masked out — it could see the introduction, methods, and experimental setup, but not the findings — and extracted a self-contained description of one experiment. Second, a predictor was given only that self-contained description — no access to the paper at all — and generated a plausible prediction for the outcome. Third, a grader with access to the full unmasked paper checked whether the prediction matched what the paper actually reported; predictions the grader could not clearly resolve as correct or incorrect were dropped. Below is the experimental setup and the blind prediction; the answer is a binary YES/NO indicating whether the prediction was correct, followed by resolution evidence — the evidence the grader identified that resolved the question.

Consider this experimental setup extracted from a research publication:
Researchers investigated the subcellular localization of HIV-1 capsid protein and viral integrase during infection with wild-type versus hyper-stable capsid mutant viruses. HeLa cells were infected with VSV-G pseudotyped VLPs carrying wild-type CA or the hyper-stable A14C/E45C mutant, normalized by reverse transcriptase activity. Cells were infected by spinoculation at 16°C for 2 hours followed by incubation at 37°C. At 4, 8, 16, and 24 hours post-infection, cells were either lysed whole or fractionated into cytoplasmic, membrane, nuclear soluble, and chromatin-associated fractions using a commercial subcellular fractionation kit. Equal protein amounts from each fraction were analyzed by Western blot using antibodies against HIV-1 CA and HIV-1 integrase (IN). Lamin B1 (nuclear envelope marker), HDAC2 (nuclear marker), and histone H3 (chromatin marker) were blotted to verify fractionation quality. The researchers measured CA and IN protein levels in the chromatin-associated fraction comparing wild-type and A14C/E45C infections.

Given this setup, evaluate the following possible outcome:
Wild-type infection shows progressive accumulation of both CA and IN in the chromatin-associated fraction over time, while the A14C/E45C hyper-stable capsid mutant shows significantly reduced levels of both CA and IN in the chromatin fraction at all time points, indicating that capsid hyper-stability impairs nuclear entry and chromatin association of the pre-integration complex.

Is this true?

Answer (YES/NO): NO